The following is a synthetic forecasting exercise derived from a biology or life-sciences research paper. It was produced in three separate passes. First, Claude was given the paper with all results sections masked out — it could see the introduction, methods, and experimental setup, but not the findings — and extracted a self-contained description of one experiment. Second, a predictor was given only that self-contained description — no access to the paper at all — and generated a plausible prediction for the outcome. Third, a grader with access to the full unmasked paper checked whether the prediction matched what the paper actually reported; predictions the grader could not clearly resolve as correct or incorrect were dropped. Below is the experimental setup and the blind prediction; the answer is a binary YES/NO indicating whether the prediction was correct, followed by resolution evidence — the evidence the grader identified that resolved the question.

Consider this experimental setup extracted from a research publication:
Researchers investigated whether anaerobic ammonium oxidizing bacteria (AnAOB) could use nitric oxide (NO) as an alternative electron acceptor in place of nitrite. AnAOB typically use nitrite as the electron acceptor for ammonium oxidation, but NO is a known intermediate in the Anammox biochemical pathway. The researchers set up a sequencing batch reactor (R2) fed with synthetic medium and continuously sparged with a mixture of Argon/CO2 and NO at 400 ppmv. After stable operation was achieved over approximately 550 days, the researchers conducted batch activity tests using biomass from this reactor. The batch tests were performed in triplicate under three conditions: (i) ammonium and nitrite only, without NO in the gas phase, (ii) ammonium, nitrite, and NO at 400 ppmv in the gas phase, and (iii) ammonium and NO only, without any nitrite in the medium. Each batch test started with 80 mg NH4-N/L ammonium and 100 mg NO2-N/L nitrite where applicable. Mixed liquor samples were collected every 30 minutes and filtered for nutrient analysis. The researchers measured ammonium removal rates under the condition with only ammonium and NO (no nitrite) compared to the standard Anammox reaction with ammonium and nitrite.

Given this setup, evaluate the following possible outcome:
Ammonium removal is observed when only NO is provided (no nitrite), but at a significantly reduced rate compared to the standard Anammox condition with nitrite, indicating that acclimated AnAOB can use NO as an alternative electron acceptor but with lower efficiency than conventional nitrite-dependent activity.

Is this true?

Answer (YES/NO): NO